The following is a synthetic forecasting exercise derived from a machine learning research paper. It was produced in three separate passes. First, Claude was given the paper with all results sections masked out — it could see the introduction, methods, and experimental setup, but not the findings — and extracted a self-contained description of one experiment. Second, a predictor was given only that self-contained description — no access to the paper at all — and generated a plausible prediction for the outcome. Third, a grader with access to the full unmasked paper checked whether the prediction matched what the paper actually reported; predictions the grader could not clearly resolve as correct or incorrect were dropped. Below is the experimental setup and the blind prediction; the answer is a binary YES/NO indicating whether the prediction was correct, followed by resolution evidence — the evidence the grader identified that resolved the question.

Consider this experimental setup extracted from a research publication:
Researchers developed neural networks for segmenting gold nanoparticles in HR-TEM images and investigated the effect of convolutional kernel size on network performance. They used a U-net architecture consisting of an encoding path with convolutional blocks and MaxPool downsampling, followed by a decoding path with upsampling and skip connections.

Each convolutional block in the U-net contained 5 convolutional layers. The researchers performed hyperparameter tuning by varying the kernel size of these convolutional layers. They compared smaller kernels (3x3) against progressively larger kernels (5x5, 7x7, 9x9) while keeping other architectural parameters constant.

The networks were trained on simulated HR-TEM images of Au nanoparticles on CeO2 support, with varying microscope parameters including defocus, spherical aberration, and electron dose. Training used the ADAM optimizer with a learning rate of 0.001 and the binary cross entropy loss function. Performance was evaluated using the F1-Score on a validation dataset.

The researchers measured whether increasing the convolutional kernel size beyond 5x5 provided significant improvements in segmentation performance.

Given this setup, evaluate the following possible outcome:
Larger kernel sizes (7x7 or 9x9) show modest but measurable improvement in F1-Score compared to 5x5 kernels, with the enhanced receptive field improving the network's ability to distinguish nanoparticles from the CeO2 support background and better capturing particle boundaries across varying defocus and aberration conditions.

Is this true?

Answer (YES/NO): NO